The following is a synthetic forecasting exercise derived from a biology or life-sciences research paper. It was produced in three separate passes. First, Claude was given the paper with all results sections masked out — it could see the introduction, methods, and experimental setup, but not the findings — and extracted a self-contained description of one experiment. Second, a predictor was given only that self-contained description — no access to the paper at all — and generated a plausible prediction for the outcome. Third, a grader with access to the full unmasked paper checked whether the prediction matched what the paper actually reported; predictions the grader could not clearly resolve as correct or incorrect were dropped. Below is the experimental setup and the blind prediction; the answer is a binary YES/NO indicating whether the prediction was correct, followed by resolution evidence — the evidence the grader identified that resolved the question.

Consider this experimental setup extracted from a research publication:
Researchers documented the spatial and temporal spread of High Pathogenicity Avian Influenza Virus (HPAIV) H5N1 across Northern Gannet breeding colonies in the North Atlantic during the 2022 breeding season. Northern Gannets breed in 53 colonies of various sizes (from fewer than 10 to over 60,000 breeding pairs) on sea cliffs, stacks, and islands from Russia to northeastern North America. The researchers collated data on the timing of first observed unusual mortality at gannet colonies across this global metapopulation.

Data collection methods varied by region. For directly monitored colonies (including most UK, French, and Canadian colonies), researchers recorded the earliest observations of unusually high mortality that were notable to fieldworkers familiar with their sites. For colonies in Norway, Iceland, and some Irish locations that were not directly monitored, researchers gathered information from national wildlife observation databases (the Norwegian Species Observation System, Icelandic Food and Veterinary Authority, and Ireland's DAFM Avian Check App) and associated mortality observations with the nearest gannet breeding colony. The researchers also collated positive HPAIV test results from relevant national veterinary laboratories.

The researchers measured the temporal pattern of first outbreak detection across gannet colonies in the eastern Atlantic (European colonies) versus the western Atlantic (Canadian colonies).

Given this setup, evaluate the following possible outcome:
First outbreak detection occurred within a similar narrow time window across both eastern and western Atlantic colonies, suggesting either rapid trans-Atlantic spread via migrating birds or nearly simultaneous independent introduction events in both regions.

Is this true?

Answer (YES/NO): YES